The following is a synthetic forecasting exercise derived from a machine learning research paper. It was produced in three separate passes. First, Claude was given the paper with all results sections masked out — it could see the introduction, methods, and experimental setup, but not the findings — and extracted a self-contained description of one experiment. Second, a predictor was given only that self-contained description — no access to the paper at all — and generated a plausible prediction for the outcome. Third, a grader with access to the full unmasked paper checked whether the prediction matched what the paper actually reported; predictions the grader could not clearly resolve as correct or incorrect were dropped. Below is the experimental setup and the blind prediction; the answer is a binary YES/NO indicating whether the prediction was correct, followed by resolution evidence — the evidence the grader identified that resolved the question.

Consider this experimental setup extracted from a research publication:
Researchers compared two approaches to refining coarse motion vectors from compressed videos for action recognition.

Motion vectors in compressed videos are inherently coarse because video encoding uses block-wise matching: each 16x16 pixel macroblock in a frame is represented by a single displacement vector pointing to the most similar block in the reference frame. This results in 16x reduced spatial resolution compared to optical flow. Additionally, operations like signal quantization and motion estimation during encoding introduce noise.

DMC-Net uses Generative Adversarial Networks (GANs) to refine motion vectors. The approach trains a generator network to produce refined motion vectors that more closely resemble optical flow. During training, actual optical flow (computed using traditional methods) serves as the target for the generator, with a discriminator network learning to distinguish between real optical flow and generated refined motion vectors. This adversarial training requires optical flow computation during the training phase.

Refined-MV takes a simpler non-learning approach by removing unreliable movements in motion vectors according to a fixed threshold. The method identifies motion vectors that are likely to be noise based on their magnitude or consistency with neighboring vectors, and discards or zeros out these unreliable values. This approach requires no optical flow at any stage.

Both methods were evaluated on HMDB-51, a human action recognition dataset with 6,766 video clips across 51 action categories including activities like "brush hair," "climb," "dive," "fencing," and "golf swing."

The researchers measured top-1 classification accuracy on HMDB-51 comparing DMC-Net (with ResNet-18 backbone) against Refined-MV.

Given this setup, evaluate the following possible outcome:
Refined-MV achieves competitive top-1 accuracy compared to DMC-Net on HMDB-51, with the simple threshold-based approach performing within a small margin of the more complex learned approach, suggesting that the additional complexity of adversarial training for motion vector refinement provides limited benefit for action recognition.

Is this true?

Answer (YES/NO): NO